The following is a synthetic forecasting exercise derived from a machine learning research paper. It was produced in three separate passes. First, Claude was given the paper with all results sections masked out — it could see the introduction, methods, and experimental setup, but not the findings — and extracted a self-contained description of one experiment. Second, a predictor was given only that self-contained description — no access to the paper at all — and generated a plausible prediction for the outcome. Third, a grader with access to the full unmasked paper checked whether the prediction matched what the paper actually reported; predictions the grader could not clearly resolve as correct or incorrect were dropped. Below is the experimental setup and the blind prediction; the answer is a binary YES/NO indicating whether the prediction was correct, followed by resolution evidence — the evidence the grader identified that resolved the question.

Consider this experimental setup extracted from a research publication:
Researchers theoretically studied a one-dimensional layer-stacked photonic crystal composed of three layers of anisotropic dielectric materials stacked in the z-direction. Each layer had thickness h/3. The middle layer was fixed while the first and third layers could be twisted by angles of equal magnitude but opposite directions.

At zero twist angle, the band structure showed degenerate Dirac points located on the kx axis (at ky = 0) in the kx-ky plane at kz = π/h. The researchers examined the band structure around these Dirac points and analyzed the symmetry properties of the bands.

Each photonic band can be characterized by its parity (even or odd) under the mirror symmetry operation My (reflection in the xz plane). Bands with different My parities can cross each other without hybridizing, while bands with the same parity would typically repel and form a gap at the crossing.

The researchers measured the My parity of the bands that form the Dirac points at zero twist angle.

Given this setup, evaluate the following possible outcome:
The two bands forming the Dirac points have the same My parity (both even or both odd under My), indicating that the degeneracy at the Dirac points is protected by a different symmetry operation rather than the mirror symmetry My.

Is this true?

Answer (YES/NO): NO